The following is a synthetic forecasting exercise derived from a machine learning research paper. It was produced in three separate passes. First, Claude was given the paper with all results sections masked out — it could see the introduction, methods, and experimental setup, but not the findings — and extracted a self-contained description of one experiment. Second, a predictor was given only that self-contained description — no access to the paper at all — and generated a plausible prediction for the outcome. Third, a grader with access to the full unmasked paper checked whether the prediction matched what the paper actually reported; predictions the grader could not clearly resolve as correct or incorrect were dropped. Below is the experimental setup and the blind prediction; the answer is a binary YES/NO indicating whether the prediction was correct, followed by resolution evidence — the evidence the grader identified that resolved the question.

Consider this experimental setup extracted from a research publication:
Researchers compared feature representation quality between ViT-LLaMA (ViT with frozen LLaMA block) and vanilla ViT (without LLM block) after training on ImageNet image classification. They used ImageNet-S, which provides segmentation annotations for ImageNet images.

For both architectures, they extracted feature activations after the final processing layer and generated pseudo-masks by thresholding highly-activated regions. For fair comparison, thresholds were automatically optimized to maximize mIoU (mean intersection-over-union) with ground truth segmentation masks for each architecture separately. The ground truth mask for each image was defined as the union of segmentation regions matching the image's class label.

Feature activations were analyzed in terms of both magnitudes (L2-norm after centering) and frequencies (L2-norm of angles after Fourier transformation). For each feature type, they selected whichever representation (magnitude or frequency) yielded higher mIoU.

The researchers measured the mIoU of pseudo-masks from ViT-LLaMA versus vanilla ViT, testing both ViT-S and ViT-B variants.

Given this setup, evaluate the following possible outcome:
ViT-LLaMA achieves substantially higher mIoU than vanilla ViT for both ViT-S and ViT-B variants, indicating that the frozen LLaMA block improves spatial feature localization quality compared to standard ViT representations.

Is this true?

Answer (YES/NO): YES